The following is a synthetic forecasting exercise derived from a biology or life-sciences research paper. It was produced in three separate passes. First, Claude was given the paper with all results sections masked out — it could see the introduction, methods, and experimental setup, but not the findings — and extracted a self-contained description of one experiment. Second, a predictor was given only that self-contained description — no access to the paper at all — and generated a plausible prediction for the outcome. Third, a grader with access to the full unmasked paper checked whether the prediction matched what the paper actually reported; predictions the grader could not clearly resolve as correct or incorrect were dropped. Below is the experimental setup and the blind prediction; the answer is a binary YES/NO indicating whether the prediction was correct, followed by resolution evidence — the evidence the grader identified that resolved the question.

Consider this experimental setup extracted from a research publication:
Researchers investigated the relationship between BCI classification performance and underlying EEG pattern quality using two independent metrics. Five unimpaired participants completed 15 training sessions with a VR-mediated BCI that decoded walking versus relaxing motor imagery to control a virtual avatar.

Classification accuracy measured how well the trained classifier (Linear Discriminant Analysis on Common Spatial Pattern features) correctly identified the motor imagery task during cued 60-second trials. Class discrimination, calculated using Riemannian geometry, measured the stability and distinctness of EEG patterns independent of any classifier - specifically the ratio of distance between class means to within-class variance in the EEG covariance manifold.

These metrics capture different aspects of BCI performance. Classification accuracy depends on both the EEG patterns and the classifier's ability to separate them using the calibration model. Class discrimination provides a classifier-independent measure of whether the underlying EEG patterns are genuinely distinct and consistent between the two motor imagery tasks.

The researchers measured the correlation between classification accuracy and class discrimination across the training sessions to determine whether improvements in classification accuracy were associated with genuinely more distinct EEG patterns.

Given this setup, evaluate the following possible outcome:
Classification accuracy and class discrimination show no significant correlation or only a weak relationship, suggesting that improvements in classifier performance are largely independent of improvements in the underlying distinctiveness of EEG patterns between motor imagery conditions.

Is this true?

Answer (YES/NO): NO